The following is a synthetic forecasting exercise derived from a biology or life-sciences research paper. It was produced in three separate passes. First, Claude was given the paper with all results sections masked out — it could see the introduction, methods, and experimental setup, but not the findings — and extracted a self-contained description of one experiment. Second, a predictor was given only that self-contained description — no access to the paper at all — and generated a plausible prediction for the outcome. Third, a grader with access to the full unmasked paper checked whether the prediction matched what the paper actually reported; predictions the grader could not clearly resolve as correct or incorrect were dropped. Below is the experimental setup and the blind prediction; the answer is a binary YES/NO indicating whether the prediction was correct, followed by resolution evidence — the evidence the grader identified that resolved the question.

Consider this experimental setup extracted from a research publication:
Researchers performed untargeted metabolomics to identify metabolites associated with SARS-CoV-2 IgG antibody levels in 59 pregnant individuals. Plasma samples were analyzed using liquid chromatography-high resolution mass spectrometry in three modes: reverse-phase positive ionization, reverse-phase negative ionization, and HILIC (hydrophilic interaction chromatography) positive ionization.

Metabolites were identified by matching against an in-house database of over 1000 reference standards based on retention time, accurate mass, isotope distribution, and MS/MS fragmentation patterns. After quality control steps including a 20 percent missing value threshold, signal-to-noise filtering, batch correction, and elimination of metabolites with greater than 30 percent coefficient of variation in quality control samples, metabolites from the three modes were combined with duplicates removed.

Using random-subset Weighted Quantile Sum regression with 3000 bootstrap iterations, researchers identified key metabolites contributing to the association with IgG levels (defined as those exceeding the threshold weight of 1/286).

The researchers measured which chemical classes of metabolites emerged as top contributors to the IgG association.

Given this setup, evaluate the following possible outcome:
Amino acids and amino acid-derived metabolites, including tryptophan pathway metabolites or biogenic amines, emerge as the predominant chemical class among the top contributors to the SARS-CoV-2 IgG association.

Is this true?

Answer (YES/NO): NO